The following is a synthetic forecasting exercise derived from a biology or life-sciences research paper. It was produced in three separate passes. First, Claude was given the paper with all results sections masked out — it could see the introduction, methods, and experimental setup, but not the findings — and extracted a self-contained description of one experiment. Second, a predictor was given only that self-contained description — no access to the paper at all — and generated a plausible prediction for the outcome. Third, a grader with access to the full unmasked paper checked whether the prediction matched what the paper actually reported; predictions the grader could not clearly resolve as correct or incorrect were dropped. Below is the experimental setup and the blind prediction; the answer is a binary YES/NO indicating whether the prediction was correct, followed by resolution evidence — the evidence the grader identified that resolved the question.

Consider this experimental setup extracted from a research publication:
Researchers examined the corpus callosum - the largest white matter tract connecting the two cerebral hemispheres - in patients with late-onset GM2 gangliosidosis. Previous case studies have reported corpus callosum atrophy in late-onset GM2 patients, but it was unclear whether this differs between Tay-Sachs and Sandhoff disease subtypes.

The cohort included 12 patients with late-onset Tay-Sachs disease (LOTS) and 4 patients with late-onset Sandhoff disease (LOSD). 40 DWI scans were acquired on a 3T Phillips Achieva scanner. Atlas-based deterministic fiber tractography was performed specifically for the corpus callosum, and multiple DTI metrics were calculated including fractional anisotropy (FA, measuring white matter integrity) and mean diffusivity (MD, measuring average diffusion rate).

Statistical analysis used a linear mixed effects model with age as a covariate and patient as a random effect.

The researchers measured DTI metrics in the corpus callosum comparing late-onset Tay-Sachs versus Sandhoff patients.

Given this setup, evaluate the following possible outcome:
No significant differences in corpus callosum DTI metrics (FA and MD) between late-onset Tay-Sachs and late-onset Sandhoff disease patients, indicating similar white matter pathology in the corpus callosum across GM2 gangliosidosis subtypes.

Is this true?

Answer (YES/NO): YES